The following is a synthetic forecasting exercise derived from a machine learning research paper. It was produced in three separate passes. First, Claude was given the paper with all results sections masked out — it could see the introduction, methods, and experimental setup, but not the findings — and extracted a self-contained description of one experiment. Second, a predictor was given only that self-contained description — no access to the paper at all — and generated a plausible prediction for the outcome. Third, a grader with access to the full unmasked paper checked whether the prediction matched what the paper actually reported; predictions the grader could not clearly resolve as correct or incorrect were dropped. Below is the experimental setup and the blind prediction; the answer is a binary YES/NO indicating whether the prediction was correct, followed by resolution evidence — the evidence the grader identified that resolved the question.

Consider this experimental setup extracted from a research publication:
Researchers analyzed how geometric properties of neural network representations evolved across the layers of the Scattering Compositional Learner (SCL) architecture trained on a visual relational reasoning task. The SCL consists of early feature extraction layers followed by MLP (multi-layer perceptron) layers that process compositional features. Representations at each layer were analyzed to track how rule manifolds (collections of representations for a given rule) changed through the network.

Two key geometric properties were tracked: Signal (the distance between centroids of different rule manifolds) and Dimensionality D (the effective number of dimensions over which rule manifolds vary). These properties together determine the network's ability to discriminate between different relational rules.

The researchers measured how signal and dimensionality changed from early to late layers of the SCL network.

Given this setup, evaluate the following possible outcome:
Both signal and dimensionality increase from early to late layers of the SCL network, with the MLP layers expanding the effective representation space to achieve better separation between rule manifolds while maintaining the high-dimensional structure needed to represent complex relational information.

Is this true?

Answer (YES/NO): NO